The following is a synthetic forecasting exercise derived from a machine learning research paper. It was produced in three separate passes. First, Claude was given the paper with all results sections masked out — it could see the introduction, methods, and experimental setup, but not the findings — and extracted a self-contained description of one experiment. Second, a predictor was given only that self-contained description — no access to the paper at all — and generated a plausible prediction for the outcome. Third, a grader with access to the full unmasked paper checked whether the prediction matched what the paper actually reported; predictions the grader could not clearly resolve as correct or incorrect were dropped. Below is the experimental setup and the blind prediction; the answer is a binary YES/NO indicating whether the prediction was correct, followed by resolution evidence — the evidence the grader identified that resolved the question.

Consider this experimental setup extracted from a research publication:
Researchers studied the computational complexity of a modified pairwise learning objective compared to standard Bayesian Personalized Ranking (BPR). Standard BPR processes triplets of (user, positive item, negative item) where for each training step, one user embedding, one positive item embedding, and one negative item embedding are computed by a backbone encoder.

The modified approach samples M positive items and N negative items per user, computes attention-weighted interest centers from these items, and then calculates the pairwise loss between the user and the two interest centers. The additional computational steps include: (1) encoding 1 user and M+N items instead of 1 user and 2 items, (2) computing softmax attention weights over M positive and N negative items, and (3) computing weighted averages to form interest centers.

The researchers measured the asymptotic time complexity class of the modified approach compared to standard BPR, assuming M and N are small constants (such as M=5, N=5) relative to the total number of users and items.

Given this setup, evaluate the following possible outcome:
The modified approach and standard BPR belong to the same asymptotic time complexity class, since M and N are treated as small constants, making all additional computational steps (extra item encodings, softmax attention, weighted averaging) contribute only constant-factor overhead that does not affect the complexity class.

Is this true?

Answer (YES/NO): YES